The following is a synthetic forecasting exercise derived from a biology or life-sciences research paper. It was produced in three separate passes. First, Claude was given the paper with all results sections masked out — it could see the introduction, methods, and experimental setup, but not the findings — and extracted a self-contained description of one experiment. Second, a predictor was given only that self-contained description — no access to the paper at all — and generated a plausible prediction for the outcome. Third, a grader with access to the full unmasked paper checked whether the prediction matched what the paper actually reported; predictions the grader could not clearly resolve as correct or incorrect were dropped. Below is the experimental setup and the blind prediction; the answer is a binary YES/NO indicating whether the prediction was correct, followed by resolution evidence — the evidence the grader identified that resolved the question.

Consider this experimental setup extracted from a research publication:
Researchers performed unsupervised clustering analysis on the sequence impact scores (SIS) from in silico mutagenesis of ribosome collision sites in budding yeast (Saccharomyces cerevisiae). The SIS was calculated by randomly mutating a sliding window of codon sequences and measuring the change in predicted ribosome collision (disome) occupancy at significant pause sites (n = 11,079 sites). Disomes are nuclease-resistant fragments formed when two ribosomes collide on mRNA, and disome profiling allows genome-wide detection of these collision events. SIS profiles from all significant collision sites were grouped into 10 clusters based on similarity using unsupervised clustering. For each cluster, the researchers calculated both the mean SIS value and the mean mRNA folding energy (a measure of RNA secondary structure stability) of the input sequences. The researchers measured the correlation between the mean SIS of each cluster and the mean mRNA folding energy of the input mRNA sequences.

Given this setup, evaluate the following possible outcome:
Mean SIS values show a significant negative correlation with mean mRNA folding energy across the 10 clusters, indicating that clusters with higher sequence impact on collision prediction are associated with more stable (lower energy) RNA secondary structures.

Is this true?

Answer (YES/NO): YES